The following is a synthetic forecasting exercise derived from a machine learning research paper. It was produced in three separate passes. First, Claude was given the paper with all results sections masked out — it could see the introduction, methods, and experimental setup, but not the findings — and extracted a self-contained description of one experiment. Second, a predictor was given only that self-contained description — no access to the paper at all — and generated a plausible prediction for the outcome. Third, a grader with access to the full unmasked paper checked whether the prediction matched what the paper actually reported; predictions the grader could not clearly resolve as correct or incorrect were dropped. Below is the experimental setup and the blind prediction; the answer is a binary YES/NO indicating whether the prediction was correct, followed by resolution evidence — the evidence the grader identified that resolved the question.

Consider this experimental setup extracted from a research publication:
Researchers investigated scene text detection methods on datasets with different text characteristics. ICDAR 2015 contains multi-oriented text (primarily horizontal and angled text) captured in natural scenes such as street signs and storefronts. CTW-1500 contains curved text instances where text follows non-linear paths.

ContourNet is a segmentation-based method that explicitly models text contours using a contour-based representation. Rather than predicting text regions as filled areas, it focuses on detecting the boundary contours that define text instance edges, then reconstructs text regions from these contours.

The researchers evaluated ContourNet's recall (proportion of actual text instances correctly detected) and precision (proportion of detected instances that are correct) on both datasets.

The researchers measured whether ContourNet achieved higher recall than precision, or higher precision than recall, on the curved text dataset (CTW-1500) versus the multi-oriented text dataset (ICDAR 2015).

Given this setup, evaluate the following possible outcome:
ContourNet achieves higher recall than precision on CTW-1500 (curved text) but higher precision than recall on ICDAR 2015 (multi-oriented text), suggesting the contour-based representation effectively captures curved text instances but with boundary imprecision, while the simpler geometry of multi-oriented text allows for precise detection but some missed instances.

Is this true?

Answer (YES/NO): YES